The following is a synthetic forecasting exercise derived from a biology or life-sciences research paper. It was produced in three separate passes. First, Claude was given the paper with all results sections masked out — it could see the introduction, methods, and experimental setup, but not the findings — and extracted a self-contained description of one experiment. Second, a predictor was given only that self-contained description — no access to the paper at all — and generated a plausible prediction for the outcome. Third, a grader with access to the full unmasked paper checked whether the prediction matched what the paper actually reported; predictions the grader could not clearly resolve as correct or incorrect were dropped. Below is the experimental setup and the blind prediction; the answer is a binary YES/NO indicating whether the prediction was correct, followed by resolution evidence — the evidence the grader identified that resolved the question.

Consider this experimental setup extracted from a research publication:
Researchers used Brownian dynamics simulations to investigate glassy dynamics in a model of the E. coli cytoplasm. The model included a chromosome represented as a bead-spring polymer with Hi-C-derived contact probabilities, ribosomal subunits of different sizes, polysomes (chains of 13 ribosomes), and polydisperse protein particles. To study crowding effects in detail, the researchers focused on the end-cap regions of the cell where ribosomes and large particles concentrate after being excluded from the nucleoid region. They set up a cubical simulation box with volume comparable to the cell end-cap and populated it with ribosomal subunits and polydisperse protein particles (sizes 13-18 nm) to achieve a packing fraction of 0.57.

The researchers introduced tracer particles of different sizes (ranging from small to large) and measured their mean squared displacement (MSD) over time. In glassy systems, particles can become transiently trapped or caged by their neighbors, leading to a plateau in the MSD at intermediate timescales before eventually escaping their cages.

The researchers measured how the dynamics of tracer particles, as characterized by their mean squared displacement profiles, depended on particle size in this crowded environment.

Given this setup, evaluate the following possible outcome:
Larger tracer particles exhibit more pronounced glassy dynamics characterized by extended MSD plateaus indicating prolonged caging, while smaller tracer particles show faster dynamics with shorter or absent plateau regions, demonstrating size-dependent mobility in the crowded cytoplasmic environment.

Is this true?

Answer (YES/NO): YES